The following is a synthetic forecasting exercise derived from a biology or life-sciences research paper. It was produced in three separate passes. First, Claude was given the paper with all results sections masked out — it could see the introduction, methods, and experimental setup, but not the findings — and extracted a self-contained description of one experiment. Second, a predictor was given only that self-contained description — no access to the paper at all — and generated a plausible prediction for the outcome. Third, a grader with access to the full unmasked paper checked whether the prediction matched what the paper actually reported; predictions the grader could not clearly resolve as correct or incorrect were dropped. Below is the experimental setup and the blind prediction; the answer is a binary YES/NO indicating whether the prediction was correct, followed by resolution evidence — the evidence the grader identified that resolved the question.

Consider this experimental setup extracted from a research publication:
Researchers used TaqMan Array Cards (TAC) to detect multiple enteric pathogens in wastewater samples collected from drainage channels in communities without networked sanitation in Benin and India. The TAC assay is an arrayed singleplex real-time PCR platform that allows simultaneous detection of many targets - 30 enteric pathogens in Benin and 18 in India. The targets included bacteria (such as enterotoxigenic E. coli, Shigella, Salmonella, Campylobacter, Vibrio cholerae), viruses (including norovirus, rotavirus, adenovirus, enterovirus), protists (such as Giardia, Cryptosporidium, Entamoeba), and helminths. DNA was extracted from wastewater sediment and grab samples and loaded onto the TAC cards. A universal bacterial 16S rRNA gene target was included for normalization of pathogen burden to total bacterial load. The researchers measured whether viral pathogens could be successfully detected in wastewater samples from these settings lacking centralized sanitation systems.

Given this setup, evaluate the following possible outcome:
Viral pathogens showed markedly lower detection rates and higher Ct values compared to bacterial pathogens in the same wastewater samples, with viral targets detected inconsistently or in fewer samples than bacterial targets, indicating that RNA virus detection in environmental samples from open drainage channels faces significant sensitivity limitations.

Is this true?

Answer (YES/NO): NO